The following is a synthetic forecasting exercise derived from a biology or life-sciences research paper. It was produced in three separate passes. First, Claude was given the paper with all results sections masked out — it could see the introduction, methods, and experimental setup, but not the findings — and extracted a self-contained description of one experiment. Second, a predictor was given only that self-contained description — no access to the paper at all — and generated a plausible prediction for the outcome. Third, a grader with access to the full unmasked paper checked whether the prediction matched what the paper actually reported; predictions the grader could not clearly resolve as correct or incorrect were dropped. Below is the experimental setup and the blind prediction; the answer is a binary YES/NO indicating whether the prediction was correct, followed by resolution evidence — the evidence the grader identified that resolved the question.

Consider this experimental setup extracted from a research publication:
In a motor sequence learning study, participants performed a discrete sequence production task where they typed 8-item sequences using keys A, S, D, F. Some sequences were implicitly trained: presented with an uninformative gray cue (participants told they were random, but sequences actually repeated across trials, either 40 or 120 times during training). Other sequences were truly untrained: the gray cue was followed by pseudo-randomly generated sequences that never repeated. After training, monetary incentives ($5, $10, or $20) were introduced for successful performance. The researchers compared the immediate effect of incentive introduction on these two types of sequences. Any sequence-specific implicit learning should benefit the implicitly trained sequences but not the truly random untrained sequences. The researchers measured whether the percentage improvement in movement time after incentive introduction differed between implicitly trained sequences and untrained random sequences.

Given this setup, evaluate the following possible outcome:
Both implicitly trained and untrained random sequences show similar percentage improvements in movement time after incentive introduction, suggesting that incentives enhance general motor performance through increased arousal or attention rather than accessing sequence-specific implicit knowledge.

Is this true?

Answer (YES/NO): YES